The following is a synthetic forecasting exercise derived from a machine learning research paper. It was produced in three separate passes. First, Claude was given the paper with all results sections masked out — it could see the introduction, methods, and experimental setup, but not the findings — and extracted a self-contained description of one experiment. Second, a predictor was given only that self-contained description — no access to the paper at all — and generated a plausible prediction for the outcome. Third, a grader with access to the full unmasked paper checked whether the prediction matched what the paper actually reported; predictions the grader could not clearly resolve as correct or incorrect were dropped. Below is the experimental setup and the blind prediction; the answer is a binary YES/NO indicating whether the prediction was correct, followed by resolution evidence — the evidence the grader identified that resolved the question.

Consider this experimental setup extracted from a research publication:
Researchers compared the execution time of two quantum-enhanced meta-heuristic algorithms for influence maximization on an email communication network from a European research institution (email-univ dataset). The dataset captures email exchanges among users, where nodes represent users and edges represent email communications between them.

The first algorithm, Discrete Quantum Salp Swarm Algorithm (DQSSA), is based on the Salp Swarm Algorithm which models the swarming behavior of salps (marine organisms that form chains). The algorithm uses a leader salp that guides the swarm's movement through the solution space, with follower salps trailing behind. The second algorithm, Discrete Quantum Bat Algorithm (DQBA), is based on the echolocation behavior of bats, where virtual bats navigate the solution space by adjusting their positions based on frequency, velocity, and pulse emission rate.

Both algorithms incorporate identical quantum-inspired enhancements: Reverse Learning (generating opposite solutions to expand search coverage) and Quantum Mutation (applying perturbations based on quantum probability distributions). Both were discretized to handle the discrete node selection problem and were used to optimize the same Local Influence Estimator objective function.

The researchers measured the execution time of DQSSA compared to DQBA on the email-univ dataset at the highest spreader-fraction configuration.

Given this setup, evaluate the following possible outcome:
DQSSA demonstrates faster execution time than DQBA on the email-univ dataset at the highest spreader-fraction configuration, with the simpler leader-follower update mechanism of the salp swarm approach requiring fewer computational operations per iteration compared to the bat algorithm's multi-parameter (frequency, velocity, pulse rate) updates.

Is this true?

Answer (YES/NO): NO